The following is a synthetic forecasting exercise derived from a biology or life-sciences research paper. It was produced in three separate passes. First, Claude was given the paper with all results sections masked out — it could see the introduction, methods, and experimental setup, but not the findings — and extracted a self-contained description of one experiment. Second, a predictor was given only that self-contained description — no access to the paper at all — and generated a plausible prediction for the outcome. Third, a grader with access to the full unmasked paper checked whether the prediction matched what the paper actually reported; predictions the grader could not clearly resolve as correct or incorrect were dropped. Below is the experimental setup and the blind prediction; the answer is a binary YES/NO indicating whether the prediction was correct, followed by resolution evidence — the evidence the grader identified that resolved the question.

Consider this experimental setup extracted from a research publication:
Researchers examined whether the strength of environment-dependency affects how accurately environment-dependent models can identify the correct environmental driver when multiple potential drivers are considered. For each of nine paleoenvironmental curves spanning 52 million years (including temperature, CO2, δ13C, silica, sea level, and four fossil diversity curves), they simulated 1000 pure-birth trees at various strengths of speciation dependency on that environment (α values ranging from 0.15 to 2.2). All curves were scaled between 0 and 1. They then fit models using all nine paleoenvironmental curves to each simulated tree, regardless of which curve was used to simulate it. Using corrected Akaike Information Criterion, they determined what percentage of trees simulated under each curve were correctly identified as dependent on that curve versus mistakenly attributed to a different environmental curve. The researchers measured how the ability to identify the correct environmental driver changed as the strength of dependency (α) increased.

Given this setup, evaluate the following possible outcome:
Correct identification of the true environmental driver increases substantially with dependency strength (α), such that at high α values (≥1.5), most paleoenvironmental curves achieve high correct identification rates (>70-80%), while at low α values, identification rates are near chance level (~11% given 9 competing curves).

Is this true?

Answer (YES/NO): NO